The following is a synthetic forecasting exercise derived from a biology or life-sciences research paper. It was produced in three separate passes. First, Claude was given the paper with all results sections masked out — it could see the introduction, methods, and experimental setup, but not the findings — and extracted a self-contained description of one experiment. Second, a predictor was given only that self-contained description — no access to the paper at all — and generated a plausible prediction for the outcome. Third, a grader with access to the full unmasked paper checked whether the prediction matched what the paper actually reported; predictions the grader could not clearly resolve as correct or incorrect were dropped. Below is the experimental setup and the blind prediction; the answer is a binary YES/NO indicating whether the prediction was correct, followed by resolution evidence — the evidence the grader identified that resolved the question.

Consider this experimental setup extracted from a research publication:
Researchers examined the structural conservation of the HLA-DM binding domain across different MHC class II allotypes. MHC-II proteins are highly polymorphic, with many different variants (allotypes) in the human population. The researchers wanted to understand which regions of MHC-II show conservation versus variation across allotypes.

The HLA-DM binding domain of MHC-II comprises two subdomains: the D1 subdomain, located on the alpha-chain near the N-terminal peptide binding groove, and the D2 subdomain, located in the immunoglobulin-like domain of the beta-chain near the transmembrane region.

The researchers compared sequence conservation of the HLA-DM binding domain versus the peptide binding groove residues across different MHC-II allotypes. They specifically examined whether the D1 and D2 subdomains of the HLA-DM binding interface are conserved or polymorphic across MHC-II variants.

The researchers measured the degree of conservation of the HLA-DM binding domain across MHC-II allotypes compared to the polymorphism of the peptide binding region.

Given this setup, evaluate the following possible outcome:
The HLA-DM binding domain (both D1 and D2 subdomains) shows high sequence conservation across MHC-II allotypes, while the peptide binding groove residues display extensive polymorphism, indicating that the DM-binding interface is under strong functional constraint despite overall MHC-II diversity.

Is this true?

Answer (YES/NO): YES